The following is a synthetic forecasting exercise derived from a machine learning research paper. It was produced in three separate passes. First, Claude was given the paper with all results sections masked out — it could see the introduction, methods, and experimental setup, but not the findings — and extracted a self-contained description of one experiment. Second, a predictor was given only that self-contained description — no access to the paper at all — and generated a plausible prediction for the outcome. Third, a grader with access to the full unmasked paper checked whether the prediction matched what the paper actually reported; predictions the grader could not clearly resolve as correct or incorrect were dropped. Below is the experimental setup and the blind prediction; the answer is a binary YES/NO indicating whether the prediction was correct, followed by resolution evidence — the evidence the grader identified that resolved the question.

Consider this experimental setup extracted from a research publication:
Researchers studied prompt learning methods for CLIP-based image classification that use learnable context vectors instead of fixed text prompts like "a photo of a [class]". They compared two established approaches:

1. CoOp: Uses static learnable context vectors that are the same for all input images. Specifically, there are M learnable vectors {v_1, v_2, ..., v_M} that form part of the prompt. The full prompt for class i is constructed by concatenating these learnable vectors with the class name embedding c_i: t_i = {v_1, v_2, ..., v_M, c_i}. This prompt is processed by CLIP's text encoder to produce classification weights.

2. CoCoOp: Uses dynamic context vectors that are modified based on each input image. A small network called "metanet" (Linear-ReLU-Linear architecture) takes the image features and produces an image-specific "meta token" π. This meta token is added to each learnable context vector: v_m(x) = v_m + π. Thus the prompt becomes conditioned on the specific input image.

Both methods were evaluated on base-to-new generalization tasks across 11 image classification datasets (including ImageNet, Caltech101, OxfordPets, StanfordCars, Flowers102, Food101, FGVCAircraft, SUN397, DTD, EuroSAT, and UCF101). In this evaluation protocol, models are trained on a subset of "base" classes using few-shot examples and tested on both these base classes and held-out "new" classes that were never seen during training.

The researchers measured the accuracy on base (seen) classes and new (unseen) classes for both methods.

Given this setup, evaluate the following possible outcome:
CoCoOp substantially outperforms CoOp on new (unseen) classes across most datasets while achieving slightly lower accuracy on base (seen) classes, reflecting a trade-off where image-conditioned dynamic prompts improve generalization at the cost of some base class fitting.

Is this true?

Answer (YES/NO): YES